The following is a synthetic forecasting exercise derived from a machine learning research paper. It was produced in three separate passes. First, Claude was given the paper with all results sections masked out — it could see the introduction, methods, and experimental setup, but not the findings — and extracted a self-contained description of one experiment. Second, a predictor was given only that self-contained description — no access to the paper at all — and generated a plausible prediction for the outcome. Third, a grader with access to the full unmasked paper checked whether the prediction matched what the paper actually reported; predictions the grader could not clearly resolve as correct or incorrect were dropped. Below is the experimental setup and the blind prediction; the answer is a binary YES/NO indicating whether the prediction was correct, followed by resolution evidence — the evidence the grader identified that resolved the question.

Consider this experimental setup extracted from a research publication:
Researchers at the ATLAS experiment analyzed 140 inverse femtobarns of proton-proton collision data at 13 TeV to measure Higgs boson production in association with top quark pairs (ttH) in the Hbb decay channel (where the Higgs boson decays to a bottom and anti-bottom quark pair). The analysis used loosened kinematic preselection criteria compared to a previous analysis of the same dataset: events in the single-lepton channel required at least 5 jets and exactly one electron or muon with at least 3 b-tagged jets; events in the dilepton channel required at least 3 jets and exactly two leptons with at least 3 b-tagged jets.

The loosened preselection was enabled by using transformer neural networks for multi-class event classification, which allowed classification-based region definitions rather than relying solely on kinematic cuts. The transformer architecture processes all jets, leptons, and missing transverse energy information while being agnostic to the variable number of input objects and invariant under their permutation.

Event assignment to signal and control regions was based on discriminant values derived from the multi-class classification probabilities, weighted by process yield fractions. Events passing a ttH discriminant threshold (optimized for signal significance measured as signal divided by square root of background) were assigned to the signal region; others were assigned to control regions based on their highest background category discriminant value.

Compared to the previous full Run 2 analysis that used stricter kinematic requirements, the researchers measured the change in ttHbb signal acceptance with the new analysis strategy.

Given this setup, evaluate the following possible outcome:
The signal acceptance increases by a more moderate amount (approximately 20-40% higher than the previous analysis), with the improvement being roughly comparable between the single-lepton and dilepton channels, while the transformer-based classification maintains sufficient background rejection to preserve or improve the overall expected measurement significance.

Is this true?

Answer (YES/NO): NO